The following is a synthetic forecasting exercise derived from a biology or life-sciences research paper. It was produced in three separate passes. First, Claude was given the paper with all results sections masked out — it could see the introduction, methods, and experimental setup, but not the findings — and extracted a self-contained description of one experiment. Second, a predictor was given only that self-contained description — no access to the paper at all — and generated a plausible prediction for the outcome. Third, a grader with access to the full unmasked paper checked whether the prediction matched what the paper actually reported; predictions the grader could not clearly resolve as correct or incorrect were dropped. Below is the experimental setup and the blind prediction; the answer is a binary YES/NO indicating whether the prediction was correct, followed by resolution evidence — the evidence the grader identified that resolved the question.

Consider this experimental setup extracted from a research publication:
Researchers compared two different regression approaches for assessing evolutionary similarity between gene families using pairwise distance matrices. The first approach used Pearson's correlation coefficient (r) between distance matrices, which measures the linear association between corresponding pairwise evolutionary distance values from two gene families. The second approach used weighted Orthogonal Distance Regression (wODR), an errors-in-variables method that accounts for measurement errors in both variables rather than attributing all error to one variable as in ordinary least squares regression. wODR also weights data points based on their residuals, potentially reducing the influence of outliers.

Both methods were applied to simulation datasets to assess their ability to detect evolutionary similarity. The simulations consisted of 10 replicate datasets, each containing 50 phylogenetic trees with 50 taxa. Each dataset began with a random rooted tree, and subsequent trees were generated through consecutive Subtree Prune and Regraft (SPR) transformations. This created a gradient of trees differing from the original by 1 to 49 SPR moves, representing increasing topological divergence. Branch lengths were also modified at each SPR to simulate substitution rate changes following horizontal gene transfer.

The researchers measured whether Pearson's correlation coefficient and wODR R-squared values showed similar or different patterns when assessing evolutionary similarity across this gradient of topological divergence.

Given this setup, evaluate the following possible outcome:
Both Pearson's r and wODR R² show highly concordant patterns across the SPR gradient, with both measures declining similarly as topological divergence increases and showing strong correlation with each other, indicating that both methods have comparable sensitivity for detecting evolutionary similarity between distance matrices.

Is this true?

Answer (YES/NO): YES